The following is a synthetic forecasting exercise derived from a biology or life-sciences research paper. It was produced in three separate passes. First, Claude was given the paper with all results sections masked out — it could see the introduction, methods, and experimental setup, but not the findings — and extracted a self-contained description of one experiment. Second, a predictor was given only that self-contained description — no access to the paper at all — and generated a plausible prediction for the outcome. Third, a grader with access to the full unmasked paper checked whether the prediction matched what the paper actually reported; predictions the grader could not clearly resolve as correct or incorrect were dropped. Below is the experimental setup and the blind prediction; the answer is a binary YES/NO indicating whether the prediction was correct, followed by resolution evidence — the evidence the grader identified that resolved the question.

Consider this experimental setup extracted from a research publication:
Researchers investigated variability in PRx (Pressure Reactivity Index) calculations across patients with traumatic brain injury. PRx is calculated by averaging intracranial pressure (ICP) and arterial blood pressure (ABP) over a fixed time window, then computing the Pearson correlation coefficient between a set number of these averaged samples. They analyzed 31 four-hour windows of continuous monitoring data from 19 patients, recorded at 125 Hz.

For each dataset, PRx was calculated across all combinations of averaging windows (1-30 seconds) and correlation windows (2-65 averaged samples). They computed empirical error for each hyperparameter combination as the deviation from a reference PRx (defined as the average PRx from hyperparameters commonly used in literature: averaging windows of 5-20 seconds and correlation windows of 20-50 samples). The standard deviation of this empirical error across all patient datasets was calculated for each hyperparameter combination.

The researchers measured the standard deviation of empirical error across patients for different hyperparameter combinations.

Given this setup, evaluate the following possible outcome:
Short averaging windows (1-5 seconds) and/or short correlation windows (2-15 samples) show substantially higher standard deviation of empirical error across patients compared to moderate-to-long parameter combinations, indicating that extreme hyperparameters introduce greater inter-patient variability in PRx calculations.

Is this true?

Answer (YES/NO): YES